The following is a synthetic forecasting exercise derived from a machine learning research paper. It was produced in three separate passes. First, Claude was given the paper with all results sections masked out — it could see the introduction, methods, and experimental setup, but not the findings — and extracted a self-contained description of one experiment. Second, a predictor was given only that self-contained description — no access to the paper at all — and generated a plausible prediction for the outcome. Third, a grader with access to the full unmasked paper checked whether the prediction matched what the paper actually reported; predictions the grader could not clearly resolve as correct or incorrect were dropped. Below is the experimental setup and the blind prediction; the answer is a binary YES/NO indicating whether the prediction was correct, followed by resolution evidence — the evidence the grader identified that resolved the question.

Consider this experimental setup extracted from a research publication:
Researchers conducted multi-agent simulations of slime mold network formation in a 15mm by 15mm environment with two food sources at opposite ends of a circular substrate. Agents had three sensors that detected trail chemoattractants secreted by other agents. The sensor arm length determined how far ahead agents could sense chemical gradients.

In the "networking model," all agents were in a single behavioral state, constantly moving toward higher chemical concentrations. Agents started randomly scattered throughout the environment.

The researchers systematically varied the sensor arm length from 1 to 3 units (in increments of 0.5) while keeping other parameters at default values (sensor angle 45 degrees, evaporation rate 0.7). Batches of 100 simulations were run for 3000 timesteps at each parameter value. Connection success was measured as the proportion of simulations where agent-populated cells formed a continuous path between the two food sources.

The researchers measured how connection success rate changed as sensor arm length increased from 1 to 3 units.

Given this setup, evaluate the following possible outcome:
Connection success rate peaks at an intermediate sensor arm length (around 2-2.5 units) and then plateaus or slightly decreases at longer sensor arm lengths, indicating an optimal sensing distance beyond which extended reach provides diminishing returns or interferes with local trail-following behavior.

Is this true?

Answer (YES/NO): NO